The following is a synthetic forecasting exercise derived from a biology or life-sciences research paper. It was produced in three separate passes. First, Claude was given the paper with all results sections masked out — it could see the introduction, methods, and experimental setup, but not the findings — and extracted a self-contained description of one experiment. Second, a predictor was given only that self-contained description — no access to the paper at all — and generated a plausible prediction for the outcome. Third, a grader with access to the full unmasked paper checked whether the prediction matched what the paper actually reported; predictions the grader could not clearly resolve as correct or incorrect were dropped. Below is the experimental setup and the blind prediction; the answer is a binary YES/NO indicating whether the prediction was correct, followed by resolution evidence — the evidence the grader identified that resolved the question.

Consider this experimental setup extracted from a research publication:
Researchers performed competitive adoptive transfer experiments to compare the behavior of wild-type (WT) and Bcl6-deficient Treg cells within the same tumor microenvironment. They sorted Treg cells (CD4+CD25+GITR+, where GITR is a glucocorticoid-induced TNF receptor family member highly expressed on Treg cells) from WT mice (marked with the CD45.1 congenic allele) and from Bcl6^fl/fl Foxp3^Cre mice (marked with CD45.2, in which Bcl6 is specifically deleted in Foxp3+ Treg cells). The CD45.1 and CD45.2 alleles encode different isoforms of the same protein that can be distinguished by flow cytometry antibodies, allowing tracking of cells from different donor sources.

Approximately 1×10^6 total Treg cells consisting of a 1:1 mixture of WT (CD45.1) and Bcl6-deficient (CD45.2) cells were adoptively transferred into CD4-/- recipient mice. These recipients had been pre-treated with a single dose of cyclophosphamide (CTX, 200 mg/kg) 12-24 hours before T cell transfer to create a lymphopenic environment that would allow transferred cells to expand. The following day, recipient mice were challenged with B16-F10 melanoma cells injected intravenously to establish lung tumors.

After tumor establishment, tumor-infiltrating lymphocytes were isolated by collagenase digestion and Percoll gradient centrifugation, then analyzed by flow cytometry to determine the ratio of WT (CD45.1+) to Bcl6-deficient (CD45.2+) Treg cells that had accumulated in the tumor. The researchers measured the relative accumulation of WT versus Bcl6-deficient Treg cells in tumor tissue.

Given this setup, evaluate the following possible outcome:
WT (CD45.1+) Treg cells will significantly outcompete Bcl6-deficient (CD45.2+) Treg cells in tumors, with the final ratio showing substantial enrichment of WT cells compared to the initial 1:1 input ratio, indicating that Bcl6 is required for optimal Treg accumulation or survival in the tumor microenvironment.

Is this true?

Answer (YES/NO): NO